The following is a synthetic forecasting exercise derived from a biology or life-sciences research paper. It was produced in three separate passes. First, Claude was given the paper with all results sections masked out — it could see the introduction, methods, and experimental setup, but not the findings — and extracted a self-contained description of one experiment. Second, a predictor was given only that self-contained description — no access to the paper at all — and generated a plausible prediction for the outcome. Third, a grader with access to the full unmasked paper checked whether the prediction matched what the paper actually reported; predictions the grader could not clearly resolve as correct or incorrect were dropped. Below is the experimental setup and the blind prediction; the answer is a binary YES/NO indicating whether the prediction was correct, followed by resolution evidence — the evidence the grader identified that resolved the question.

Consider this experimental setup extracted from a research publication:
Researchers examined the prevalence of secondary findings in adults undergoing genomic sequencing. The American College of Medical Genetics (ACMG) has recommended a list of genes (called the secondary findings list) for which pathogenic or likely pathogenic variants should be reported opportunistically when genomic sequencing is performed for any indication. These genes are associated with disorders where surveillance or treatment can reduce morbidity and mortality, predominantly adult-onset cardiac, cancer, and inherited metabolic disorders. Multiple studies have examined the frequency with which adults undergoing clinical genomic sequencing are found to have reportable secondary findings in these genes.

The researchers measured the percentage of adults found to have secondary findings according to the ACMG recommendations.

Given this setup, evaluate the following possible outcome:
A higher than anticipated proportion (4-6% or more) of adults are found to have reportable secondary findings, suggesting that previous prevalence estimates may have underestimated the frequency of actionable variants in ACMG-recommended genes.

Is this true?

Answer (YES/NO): NO